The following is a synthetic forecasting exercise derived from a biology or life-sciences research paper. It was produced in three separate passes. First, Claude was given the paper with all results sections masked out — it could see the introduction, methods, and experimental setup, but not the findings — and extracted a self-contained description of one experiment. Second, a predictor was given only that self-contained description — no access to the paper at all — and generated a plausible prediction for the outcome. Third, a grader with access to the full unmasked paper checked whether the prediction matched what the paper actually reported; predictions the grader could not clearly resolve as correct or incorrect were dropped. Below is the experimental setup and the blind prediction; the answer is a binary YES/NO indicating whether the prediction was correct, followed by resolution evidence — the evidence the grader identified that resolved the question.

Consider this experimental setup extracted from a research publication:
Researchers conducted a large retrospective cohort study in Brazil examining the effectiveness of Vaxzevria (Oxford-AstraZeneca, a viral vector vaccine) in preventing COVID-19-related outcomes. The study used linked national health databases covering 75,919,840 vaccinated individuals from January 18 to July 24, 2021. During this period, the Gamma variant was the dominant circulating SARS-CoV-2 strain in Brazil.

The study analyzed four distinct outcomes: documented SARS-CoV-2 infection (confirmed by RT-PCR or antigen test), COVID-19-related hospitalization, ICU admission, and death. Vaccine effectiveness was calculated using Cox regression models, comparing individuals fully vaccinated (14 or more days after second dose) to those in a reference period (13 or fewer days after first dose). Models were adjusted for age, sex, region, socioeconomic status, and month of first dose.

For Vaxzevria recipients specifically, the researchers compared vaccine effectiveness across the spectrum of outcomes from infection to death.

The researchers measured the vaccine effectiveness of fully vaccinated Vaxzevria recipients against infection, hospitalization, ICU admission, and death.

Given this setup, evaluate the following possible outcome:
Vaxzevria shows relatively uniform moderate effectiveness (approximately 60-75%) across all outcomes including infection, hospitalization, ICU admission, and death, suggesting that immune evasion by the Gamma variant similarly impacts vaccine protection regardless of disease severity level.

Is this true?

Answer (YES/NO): NO